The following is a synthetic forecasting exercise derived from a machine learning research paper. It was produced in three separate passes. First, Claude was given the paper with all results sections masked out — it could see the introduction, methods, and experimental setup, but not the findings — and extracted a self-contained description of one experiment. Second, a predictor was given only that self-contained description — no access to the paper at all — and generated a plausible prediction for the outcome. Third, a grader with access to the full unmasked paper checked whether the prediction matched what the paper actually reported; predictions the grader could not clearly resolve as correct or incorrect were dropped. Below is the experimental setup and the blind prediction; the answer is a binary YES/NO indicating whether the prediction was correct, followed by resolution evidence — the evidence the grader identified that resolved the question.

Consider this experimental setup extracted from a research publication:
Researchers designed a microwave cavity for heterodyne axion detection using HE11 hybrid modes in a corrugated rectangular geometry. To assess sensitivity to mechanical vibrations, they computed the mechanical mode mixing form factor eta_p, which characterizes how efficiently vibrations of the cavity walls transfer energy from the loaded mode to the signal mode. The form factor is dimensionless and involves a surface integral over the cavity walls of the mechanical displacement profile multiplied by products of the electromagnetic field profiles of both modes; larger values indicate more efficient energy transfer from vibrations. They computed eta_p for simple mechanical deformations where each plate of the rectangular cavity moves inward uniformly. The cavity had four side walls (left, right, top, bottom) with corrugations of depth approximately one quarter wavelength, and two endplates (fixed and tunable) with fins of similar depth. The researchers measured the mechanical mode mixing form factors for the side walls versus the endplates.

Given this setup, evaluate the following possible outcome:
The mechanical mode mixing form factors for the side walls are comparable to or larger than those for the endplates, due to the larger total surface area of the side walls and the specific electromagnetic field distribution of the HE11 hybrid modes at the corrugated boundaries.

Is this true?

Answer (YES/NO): NO